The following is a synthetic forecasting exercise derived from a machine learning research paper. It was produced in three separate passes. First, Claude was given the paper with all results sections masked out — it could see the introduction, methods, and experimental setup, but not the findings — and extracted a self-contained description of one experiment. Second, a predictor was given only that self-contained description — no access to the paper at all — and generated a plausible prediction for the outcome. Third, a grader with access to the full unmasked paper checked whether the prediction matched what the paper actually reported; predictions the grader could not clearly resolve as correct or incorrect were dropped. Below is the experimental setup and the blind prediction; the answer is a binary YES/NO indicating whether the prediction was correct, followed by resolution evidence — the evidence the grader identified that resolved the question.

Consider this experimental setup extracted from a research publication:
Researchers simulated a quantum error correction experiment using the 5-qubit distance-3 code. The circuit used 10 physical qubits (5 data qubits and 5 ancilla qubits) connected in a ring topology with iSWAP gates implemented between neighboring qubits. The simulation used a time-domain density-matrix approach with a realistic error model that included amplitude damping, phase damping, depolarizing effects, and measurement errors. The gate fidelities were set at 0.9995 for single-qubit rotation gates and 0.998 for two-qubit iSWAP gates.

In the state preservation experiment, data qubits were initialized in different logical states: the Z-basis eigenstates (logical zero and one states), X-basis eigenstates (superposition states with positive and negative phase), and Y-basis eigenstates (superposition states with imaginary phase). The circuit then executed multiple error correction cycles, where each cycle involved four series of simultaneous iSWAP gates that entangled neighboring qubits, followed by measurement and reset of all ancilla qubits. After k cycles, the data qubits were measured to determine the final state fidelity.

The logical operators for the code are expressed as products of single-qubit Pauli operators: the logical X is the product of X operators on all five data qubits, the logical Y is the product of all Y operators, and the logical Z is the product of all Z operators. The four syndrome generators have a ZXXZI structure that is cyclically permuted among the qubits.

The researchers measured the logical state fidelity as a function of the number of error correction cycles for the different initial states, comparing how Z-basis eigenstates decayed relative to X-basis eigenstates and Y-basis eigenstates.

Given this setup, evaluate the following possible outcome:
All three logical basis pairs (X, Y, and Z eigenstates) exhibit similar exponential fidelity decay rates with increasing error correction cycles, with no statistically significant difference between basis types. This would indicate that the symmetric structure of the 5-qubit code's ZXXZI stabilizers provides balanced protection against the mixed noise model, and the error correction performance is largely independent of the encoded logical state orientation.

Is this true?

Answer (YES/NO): YES